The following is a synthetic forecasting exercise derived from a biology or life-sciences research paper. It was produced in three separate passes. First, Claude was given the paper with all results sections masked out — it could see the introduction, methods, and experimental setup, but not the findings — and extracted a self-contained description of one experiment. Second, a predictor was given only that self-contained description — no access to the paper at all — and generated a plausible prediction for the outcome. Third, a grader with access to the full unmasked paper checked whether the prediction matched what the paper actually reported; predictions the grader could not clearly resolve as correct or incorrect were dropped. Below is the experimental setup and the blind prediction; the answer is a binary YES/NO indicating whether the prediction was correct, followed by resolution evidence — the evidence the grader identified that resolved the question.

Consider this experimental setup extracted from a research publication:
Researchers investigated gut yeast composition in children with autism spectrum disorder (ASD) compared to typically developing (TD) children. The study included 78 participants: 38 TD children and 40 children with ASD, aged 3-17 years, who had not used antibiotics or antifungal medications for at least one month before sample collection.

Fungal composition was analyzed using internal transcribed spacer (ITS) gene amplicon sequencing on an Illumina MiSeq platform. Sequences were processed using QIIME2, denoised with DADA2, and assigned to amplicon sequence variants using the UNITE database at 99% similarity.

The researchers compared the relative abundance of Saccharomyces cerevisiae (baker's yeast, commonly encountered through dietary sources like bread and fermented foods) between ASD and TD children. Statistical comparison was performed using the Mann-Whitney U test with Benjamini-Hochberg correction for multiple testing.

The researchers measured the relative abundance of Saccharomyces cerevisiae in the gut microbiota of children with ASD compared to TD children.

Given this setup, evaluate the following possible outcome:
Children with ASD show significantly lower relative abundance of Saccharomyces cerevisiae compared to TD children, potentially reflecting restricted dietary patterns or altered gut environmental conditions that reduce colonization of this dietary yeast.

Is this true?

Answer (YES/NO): YES